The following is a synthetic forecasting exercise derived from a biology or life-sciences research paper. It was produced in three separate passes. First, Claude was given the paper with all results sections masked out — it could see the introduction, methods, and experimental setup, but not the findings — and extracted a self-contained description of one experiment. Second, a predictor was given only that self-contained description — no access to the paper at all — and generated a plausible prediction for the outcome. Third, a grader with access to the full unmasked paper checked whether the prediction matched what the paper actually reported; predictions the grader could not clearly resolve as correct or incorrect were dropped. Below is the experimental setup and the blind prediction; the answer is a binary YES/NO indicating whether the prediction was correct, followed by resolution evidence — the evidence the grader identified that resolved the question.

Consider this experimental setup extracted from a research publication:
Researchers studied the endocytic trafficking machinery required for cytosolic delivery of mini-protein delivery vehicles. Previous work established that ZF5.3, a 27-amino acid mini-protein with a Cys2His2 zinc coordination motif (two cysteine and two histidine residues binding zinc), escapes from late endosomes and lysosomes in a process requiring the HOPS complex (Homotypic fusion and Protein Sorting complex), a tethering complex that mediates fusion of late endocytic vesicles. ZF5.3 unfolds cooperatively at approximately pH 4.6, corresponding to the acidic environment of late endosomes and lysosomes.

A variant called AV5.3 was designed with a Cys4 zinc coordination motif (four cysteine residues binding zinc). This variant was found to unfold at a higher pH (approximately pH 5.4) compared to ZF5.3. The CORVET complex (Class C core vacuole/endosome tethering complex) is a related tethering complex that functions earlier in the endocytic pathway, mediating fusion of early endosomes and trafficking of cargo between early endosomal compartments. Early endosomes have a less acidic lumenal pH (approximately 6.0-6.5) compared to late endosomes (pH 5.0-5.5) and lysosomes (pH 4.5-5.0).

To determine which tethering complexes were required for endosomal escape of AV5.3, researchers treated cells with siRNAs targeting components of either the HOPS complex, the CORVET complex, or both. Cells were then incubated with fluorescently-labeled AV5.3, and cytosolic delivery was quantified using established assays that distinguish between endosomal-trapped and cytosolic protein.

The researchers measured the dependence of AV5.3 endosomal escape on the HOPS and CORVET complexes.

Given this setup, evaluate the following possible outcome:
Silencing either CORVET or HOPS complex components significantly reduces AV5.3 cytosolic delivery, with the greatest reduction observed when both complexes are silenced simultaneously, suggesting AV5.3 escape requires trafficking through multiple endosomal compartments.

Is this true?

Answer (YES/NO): NO